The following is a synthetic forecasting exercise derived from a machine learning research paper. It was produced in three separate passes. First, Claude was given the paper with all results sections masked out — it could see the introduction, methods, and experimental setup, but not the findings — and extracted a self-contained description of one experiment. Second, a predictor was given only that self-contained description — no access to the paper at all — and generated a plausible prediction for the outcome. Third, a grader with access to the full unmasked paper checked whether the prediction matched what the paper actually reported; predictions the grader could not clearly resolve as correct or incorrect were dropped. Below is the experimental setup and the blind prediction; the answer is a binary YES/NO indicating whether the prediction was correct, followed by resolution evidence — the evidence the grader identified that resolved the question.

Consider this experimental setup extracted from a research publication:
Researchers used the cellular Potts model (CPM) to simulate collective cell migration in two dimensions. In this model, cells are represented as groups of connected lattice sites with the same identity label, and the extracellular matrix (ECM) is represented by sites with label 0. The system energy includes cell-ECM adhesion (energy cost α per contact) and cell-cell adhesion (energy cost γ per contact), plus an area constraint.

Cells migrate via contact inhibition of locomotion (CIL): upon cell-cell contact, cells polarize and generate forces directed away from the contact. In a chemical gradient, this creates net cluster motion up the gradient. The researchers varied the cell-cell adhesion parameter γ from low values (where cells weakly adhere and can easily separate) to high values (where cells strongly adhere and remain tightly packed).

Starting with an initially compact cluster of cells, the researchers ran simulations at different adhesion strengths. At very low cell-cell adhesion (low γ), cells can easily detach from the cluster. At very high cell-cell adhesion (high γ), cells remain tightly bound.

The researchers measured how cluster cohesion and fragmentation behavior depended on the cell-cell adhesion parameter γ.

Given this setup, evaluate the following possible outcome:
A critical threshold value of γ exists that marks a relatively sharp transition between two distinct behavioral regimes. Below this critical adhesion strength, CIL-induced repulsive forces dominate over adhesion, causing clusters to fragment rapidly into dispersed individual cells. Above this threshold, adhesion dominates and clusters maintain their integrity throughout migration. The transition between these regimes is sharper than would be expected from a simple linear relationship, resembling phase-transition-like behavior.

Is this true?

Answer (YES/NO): NO